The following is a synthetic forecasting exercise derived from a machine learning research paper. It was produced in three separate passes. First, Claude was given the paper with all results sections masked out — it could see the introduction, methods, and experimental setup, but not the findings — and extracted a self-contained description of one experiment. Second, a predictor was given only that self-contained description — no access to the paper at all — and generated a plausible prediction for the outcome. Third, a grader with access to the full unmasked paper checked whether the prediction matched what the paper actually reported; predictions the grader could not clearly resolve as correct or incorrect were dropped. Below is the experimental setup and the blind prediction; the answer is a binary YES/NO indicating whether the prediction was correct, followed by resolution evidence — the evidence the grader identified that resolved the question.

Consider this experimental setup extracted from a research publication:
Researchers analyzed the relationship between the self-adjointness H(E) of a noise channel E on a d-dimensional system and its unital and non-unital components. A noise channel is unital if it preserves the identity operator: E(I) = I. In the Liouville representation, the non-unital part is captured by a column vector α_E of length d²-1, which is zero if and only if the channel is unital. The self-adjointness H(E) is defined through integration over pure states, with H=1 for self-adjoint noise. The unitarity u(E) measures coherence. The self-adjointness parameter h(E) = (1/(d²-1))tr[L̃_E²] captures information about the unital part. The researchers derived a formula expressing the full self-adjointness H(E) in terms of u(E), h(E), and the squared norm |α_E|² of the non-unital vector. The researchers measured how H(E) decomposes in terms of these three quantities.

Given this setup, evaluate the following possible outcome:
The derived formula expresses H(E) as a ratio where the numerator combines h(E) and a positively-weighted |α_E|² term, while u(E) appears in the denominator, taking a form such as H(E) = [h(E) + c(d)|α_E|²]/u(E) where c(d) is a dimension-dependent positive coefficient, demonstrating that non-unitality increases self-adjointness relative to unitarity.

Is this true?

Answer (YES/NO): NO